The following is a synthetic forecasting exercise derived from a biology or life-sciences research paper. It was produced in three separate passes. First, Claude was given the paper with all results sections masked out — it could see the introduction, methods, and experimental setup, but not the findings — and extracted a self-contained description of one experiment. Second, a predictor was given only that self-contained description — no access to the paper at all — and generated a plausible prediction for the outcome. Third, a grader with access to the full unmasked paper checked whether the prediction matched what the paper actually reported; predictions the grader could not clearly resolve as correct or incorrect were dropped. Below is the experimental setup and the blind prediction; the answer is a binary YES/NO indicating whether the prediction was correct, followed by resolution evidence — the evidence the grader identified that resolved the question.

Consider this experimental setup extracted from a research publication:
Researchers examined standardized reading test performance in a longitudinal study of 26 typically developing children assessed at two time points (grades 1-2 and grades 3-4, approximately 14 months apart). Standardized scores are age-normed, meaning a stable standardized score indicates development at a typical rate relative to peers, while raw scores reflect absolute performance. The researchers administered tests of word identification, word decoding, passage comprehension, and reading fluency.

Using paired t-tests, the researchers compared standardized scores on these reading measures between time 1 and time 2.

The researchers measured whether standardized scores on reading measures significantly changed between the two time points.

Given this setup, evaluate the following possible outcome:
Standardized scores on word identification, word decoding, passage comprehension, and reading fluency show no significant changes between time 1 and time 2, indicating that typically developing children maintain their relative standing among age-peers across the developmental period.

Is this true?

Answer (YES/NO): YES